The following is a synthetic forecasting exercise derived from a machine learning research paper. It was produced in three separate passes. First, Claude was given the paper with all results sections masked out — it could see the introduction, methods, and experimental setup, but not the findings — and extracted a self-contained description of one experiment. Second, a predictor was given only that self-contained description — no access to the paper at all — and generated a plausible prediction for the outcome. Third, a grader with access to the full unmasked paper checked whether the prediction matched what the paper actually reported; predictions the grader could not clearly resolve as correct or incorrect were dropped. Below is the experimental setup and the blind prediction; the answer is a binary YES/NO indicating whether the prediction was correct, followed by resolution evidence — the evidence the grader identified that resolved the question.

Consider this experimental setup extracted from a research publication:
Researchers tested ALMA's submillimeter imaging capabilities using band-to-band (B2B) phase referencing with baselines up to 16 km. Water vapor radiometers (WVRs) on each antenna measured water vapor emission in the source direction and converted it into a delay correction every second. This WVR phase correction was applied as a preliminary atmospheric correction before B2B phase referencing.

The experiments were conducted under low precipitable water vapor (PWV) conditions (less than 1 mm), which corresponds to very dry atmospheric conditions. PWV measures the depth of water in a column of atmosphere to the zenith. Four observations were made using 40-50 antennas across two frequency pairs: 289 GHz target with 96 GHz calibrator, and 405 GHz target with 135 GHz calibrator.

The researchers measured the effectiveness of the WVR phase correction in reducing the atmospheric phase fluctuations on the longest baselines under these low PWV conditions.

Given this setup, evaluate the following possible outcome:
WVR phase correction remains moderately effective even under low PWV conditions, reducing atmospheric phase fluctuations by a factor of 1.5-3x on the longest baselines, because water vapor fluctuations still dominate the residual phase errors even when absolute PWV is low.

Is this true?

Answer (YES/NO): NO